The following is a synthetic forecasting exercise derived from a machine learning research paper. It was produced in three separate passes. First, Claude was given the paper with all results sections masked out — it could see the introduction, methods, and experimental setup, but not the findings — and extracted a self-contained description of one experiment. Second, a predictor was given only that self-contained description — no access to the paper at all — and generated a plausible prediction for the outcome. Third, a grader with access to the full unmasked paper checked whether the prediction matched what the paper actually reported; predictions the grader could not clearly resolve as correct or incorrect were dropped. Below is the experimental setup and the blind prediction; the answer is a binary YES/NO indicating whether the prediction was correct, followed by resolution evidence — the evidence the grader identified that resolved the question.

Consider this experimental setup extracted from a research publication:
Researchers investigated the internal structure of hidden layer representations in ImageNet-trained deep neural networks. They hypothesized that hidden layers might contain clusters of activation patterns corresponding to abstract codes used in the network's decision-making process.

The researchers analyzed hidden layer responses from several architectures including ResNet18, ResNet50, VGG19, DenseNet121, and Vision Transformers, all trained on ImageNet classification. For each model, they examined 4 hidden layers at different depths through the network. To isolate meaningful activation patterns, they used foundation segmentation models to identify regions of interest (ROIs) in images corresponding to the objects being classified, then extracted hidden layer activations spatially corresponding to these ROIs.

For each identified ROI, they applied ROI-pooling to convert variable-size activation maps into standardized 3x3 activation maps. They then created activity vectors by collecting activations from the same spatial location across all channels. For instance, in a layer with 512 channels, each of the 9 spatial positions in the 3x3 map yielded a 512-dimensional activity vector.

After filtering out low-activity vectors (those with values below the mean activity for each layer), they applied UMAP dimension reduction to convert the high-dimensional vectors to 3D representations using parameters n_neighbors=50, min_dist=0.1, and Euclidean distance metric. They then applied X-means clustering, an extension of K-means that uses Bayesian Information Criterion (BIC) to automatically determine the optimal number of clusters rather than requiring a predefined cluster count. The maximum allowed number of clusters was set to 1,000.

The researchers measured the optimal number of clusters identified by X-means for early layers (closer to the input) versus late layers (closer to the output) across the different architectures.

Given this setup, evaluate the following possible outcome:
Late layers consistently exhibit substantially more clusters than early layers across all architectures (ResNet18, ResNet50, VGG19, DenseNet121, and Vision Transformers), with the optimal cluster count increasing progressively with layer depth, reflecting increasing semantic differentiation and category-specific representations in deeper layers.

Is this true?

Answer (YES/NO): NO